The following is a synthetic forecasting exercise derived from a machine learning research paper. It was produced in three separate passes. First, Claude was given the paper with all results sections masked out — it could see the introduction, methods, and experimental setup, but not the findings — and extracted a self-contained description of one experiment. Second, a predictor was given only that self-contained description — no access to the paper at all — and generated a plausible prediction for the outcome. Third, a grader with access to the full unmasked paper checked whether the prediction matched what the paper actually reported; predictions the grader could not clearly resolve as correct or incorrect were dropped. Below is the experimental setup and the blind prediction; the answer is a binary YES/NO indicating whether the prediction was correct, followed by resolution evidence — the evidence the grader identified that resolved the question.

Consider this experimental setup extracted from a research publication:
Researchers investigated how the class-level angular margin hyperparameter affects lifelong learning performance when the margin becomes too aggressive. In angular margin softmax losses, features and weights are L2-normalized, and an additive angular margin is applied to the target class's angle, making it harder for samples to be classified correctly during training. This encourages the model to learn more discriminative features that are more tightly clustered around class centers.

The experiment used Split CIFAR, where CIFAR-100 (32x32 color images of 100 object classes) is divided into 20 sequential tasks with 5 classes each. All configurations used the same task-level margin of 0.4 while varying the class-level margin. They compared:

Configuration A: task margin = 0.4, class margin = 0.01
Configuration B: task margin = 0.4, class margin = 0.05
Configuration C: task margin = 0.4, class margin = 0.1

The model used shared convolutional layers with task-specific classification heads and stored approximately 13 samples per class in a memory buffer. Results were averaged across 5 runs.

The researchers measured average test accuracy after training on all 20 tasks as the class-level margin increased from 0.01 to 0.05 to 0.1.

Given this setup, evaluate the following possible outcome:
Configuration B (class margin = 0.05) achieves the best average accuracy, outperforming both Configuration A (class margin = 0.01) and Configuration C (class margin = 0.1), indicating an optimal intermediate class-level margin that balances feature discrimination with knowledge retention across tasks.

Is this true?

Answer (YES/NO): NO